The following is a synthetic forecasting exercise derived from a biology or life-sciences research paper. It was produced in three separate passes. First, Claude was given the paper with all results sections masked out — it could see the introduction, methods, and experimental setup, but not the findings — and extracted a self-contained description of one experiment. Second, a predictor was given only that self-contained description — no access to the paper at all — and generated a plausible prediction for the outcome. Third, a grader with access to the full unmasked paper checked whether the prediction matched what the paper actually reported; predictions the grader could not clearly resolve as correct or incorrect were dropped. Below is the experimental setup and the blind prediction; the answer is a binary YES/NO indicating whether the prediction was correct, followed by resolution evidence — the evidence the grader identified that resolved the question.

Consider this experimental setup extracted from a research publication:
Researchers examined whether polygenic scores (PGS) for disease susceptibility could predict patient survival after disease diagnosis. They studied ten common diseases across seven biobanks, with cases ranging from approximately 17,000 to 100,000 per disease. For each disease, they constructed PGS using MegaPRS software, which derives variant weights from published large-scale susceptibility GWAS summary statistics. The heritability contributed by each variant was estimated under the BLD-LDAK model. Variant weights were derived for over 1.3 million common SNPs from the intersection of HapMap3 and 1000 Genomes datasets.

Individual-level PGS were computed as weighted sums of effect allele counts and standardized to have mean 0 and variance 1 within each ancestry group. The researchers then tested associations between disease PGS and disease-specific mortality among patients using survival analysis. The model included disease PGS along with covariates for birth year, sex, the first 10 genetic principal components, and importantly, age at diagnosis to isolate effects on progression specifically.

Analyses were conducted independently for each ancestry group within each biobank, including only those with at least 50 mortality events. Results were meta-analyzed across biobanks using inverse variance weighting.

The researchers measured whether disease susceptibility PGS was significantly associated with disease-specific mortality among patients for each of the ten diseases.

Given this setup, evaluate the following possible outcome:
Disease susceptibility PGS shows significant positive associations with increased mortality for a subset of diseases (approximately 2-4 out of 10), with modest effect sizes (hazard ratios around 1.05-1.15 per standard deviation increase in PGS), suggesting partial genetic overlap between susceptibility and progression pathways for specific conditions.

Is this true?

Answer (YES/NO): NO